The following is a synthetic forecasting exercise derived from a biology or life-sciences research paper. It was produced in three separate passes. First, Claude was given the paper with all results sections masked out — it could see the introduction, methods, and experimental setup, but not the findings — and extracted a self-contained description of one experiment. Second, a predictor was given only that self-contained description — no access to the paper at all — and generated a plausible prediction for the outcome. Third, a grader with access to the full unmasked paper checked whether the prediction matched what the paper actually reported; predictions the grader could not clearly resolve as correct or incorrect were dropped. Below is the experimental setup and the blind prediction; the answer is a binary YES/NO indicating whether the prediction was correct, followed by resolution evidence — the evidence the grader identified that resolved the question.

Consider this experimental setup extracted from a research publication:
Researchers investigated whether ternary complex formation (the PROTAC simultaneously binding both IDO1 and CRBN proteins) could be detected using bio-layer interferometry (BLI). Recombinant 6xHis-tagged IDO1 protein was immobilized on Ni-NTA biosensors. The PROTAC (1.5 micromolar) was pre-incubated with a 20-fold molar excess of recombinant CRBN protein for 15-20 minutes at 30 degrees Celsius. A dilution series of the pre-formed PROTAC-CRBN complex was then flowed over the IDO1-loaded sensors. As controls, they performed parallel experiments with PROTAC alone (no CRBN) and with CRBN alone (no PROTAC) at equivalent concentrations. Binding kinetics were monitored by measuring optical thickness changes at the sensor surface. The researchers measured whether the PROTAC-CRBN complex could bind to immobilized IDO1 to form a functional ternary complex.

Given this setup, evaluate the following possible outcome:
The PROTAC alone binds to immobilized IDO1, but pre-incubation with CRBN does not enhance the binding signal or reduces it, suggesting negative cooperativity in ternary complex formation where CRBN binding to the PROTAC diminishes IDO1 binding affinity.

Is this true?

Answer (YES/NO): NO